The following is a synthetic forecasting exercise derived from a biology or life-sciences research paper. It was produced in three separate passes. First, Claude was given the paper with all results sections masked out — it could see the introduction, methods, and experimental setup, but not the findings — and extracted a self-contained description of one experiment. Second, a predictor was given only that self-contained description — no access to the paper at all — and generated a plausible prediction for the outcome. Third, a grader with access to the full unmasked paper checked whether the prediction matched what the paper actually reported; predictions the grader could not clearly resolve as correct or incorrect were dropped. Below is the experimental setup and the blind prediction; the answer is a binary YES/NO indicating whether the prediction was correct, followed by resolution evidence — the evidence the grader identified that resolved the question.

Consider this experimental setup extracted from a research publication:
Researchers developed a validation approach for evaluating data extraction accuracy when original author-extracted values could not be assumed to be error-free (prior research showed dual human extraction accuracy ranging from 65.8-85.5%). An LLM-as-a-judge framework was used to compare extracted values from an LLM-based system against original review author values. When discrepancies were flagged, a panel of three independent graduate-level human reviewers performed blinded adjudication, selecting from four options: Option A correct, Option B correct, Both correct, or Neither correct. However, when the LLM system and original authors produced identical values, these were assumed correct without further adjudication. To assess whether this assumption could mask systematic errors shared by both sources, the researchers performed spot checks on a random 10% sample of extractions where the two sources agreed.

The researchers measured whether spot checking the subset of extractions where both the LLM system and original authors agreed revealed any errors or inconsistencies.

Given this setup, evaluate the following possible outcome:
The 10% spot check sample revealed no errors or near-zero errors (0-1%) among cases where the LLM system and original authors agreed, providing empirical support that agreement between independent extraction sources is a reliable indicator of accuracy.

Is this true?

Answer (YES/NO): YES